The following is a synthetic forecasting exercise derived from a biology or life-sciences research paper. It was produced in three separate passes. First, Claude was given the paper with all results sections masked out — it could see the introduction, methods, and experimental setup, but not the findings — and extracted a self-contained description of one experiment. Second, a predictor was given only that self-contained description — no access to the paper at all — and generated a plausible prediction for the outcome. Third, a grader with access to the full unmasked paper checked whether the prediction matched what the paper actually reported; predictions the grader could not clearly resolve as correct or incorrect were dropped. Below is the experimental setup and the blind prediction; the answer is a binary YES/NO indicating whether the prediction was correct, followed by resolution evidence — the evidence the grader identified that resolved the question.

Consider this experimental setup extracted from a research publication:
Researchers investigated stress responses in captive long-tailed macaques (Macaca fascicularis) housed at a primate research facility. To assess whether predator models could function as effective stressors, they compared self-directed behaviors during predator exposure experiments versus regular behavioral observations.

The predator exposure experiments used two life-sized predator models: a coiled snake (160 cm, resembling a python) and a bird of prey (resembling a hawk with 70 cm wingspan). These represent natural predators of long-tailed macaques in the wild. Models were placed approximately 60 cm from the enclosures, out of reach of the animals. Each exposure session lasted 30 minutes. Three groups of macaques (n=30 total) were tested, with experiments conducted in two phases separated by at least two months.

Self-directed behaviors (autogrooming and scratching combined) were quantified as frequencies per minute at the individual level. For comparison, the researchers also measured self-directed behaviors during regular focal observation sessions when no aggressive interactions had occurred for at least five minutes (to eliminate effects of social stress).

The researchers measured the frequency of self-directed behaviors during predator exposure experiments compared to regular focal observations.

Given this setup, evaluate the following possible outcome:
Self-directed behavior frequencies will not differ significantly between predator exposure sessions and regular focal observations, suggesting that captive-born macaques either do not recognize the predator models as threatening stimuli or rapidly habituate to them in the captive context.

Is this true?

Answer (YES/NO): NO